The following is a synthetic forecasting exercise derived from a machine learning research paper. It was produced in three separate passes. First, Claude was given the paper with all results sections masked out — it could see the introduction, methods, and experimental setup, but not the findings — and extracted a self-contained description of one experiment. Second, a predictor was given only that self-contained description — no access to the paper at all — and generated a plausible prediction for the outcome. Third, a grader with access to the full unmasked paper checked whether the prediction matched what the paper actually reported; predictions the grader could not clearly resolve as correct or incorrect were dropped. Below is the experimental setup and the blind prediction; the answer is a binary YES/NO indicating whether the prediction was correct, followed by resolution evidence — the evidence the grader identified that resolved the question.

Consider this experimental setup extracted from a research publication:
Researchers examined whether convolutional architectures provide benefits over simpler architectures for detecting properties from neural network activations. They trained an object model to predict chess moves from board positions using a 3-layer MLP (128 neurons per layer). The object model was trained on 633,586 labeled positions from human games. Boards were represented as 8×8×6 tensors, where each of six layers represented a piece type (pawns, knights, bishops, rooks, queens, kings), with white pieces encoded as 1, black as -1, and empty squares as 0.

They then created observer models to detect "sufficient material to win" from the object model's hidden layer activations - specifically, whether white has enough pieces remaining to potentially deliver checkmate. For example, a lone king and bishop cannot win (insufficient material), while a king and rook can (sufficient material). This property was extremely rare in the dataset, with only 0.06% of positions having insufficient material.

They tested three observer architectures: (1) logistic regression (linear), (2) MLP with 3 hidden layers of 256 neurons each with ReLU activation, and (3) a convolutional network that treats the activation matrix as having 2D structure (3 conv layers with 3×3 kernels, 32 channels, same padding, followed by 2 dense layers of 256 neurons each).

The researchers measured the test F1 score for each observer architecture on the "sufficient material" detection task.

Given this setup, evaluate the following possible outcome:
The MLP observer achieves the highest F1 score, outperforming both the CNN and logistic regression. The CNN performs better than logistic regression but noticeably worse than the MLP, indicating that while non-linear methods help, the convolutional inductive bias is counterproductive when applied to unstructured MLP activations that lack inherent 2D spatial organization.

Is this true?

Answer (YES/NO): NO